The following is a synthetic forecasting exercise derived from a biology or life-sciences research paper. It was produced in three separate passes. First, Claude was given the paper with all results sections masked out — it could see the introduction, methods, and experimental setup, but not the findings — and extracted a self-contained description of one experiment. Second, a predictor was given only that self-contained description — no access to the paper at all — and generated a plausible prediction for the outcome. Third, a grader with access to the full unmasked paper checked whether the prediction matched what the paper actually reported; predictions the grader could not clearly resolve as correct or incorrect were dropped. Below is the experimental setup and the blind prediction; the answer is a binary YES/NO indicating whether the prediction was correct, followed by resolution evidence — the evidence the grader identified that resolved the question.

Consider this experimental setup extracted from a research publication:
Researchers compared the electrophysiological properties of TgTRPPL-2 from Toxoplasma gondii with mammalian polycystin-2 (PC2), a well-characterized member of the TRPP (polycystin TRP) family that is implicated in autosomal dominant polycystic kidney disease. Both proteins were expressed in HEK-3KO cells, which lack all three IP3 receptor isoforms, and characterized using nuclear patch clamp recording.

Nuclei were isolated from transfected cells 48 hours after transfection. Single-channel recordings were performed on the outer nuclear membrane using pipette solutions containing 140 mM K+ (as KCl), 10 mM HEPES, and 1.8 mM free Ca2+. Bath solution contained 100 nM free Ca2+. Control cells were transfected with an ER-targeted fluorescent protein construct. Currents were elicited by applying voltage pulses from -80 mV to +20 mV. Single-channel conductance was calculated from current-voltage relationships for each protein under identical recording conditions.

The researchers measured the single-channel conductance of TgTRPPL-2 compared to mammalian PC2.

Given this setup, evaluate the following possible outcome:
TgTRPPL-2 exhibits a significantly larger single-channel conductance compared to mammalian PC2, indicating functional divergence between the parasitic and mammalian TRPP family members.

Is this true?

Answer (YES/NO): NO